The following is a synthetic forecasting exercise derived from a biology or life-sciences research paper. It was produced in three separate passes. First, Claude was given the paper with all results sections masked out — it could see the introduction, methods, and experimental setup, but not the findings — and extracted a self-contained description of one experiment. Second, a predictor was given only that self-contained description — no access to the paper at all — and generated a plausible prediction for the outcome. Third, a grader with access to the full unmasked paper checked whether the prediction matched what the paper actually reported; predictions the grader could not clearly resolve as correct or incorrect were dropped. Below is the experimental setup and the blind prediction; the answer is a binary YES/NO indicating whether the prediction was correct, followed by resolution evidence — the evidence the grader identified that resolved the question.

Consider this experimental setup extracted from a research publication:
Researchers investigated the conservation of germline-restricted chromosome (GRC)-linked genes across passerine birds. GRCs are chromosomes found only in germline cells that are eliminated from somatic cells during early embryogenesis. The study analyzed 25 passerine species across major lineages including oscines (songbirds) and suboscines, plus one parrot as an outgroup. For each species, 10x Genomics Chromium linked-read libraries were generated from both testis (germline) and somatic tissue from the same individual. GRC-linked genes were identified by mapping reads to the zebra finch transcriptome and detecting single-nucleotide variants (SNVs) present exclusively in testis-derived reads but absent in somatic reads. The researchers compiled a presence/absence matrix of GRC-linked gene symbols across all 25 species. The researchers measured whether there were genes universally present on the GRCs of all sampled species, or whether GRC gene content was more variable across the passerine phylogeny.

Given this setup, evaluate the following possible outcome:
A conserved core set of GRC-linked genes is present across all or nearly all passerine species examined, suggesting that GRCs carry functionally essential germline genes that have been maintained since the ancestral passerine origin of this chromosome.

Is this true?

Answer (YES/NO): NO